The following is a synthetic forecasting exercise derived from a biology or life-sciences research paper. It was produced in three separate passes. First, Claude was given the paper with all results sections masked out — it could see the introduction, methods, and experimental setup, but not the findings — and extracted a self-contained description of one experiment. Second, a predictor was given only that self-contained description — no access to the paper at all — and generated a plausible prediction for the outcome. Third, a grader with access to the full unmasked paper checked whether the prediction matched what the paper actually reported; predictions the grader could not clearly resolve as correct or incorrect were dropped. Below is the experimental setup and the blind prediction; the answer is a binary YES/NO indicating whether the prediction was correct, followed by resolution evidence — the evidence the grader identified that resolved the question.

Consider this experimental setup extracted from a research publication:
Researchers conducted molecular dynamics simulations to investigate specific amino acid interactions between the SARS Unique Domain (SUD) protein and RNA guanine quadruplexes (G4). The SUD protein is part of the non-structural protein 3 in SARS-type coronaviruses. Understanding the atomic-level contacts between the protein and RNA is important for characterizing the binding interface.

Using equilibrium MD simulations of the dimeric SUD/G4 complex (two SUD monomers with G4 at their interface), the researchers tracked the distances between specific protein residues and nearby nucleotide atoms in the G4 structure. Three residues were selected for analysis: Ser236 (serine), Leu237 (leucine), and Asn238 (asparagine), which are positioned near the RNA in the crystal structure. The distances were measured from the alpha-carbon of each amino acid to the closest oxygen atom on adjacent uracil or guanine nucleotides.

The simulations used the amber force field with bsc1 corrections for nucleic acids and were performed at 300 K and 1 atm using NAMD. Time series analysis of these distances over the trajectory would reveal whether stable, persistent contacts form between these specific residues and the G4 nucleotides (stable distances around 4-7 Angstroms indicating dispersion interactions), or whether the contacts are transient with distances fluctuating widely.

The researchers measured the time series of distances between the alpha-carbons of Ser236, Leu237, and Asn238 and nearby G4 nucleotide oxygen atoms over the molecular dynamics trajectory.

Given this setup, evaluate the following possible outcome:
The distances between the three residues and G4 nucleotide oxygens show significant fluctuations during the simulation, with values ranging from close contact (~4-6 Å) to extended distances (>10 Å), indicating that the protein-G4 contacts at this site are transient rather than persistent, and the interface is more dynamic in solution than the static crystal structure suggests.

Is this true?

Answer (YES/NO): NO